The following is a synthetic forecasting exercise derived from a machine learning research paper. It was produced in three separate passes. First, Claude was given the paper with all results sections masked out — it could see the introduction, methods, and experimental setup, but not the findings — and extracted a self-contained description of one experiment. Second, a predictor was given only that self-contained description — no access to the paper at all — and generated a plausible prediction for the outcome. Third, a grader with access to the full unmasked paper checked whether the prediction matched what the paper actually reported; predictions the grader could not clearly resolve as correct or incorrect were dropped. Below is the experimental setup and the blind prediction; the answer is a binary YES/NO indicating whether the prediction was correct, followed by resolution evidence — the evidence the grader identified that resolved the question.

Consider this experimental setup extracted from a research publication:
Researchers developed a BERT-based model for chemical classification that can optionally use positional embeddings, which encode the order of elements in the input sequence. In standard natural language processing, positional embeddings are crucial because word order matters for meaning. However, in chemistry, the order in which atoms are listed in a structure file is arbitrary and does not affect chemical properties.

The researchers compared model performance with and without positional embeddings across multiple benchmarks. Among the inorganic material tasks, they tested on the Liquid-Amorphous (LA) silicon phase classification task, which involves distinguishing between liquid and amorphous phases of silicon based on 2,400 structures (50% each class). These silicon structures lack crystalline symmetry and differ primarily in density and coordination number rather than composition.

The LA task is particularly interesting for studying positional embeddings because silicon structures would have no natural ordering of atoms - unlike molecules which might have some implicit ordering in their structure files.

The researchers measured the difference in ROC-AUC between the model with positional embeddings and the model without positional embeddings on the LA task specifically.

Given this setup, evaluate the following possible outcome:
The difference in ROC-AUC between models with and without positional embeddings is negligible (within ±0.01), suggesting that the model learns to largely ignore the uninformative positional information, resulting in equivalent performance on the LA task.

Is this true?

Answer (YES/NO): NO